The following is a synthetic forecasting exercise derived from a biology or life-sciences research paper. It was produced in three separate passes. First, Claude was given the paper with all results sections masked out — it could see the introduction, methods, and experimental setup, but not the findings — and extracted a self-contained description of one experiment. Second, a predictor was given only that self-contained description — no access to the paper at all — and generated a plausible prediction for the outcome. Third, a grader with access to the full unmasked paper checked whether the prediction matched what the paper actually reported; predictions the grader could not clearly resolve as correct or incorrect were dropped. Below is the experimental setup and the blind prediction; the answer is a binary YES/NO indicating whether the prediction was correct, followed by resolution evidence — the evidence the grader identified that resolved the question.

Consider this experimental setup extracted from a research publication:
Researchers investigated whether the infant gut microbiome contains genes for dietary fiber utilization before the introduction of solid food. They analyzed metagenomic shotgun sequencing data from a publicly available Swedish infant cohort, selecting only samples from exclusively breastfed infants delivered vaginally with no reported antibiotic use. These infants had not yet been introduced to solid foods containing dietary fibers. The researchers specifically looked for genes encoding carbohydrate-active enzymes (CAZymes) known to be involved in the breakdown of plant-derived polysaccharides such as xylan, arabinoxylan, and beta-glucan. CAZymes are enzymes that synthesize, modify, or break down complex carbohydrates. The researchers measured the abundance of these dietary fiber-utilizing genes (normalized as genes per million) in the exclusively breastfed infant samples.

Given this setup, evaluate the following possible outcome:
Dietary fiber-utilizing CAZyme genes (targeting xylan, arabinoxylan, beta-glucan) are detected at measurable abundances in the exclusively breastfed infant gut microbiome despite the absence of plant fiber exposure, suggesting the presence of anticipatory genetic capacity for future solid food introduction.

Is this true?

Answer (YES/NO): YES